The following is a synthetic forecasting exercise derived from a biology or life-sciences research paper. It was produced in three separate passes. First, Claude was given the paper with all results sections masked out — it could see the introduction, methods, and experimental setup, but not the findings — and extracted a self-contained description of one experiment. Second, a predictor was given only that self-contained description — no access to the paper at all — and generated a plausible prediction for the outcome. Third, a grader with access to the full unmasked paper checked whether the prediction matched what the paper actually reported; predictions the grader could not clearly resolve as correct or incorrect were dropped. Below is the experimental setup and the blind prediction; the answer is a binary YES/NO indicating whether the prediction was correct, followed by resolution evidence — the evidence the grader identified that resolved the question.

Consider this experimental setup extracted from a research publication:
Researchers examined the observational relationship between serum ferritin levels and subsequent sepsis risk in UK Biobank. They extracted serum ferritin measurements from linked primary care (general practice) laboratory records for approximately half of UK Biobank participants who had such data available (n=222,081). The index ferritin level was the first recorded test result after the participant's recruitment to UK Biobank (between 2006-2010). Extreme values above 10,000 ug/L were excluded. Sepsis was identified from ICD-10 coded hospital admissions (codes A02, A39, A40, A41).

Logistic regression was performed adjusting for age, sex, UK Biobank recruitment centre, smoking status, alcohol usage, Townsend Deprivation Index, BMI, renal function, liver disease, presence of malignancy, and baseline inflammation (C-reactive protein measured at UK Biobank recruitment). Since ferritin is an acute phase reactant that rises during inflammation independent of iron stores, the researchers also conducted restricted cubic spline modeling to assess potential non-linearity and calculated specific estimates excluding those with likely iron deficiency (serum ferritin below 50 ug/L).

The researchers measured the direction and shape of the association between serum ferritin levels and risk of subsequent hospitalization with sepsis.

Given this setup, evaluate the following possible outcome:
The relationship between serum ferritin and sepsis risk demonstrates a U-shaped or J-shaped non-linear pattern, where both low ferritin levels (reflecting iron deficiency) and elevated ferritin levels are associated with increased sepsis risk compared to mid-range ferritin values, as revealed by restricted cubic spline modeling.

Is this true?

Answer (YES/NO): YES